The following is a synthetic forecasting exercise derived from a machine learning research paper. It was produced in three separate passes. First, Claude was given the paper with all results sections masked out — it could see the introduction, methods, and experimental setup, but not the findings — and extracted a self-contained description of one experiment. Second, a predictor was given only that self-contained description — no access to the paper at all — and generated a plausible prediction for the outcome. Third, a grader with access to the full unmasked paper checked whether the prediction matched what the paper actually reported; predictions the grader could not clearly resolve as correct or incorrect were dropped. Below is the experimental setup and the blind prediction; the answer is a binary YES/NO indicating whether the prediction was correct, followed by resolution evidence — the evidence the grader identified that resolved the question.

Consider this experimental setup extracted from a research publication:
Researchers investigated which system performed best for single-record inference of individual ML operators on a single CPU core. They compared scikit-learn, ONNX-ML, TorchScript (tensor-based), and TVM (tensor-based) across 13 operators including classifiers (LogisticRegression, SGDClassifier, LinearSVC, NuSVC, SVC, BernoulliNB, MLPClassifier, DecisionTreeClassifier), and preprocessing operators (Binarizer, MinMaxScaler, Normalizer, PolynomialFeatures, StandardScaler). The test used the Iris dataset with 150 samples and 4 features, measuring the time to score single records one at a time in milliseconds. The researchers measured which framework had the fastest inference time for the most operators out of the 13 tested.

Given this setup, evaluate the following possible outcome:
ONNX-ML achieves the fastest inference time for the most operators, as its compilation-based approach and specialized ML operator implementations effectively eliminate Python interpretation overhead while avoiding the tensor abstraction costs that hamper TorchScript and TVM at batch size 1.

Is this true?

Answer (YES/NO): YES